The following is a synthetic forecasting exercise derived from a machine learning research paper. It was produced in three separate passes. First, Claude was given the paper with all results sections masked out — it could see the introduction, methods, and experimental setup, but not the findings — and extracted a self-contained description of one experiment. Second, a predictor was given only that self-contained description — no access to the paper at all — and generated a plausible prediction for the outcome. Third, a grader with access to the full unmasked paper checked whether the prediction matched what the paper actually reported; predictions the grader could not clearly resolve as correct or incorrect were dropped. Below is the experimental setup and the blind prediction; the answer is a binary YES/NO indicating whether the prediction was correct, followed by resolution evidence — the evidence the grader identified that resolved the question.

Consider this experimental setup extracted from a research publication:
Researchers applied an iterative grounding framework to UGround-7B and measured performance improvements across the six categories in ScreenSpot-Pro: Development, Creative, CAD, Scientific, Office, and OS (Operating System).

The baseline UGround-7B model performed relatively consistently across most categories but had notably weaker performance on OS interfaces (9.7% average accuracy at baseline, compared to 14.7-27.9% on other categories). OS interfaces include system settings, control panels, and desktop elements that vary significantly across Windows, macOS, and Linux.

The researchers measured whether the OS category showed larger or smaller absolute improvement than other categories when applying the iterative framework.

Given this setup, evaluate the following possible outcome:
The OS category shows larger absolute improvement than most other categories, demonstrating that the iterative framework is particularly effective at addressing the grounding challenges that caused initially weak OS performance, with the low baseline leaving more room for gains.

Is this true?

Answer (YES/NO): YES